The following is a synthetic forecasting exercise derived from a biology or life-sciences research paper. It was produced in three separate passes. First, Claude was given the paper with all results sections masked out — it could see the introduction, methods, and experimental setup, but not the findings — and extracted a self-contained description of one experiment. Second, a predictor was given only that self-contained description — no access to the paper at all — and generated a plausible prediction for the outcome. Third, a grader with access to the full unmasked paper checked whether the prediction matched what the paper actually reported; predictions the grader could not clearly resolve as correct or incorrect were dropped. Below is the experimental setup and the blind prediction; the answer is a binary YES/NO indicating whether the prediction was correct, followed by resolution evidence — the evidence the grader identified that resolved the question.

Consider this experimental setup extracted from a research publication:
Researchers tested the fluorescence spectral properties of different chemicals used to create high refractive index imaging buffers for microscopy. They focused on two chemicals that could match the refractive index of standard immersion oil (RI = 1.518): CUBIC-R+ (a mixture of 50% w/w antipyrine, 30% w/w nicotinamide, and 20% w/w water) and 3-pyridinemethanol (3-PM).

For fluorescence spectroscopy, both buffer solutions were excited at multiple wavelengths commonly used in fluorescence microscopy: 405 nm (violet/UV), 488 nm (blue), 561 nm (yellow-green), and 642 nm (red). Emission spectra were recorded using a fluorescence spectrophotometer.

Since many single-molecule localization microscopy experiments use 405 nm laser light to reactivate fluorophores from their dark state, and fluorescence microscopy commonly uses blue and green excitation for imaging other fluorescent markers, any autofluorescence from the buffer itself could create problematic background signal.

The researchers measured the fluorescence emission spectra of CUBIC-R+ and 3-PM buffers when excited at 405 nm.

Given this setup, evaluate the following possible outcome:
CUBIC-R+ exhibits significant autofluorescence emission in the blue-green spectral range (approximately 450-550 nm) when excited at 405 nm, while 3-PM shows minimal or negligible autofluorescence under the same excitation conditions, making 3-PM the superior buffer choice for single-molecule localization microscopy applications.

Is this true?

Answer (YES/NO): NO